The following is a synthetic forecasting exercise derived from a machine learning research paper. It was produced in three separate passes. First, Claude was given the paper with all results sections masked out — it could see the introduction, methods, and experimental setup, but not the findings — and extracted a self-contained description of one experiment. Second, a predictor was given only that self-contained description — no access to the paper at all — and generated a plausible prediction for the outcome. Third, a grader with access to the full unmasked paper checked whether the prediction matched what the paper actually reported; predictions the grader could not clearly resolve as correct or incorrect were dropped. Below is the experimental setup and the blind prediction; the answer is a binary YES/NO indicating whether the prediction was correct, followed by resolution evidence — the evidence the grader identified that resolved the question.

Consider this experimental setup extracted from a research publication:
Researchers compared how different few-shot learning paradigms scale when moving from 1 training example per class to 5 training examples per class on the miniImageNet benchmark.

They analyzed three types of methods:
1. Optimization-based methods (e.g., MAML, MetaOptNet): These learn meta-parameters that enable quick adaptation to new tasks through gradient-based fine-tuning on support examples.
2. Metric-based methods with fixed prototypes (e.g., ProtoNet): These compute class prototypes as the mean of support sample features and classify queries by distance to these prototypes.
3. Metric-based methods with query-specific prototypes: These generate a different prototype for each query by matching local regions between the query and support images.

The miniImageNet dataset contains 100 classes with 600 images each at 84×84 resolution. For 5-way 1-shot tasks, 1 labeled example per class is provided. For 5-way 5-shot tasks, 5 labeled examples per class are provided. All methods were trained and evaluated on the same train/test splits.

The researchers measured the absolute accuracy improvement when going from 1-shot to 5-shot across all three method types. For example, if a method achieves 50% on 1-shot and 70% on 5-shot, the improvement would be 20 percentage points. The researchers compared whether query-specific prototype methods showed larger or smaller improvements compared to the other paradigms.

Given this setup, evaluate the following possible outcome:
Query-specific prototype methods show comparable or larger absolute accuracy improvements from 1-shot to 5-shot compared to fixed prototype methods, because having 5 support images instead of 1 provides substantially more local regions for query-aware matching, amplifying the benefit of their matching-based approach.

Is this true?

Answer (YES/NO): YES